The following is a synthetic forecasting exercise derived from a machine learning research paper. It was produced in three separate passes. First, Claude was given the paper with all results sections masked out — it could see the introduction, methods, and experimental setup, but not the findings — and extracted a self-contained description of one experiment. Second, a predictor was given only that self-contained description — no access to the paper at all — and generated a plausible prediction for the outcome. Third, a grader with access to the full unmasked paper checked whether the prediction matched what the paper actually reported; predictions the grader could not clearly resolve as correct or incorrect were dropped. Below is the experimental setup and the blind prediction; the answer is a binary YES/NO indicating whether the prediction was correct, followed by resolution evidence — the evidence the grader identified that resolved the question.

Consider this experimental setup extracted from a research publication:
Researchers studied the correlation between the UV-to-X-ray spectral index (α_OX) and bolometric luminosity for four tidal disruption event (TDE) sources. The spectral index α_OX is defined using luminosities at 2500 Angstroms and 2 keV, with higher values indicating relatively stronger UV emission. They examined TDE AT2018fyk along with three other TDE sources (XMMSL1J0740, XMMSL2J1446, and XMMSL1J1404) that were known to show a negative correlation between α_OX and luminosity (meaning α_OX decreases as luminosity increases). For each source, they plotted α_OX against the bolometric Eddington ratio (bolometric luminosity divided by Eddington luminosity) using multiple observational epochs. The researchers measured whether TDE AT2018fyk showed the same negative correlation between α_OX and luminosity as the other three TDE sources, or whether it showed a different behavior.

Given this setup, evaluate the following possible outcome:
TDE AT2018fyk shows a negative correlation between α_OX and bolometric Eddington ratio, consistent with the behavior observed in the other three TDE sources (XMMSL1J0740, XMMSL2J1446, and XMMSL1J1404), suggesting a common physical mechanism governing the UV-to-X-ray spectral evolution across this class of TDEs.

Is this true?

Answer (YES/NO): NO